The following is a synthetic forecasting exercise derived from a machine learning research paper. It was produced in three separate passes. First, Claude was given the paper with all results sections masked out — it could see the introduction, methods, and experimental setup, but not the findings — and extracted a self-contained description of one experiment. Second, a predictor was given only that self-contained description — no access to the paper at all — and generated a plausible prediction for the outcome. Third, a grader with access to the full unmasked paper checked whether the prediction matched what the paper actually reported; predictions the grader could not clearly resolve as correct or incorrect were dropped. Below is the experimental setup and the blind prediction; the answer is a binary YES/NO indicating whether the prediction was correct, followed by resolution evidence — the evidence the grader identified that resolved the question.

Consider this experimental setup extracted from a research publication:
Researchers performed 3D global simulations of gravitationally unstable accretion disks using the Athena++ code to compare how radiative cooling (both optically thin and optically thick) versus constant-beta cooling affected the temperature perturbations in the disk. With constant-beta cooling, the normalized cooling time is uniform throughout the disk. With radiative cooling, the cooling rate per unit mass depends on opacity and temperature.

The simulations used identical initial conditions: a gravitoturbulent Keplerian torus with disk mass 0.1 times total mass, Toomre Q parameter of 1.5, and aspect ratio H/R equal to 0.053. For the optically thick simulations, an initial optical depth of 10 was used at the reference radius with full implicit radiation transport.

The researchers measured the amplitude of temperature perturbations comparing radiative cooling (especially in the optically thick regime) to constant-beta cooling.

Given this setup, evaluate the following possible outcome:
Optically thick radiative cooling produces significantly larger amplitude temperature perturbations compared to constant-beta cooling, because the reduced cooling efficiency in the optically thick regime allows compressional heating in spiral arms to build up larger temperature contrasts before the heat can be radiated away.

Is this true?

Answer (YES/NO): NO